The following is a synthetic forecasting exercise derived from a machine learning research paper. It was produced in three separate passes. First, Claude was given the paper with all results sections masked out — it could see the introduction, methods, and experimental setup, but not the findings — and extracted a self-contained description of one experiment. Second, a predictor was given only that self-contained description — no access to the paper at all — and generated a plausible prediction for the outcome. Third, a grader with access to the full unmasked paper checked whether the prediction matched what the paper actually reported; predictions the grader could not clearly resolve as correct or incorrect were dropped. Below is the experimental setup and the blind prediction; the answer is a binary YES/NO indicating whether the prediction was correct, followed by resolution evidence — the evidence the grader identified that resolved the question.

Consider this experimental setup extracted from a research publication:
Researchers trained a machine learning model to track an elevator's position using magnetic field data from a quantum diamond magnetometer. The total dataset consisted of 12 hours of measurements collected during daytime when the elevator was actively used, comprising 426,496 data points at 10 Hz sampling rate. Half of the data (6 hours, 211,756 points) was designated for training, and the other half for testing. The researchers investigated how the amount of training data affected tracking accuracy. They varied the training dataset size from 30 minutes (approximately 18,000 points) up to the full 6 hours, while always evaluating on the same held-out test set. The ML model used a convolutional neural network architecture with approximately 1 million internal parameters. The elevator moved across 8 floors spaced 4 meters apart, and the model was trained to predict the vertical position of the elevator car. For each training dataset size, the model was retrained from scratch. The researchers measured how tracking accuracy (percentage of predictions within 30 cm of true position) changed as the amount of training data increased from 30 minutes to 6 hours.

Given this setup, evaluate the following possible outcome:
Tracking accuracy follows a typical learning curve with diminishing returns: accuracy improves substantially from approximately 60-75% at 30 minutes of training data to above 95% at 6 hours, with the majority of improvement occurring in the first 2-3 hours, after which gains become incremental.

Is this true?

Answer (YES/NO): NO